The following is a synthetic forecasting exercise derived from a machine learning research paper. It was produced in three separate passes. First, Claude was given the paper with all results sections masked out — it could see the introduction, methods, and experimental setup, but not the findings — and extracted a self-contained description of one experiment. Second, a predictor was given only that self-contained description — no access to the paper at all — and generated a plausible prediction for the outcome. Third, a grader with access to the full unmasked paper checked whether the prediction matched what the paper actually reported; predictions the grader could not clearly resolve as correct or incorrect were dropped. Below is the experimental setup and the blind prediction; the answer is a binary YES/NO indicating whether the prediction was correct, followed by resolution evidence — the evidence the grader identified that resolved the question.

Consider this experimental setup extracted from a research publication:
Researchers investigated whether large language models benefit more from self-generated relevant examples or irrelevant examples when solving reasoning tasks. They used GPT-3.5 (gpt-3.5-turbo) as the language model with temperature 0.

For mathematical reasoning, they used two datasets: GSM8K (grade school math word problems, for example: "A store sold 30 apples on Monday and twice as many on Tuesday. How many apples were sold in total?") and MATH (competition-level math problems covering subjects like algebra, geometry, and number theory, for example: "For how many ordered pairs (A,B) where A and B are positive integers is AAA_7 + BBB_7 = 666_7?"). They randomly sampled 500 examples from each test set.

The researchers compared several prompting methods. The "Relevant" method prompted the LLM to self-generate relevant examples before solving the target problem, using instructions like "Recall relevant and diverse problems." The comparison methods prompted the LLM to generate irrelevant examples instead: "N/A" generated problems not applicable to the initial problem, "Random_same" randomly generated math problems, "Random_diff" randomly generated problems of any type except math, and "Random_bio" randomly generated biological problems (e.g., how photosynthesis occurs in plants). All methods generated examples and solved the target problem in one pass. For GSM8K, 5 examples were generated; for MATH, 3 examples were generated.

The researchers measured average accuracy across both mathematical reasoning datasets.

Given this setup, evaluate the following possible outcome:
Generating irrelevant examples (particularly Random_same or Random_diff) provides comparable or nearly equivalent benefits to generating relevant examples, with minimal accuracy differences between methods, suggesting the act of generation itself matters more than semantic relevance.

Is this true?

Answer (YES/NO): NO